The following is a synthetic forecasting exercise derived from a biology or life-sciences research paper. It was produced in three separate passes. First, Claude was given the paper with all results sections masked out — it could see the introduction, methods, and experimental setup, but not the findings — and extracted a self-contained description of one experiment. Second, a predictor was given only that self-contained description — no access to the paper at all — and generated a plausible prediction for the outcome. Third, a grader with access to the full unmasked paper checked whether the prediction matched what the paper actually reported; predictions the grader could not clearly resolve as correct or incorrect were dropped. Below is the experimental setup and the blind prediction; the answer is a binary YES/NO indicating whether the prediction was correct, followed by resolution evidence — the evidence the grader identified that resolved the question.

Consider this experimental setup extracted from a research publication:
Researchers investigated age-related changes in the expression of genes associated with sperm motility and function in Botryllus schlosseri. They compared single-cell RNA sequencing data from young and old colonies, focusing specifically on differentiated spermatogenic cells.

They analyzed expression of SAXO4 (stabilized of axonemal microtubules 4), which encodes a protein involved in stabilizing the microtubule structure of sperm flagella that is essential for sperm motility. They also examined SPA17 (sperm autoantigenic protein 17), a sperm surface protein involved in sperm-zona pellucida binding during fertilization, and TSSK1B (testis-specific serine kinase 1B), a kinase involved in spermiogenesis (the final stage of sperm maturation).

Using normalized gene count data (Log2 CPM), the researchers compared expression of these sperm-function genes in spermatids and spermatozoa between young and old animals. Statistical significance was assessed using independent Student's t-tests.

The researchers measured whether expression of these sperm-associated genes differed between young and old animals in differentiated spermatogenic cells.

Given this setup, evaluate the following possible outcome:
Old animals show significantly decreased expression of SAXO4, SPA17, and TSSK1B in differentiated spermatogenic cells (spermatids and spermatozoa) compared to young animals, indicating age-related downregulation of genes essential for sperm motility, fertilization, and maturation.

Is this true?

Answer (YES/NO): NO